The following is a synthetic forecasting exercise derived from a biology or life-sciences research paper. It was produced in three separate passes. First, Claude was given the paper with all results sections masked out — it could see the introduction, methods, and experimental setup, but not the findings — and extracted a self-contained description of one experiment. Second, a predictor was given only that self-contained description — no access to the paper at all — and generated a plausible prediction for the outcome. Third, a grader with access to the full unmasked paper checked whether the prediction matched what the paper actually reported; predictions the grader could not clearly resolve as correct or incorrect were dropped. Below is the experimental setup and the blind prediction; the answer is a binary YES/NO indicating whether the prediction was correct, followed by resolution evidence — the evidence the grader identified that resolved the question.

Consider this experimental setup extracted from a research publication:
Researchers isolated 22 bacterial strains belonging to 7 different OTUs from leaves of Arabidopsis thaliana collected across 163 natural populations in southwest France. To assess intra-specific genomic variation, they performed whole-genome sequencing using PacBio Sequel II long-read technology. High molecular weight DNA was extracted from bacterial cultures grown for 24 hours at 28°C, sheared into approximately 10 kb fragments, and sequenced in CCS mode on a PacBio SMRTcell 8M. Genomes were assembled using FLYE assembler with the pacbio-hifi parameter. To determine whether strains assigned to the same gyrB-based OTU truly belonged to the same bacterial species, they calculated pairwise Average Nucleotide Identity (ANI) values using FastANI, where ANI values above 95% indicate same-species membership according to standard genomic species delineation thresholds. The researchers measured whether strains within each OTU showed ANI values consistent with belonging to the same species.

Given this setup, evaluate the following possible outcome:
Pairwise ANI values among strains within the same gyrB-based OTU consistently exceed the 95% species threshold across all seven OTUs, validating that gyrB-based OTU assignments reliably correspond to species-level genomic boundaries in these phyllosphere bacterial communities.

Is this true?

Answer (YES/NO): NO